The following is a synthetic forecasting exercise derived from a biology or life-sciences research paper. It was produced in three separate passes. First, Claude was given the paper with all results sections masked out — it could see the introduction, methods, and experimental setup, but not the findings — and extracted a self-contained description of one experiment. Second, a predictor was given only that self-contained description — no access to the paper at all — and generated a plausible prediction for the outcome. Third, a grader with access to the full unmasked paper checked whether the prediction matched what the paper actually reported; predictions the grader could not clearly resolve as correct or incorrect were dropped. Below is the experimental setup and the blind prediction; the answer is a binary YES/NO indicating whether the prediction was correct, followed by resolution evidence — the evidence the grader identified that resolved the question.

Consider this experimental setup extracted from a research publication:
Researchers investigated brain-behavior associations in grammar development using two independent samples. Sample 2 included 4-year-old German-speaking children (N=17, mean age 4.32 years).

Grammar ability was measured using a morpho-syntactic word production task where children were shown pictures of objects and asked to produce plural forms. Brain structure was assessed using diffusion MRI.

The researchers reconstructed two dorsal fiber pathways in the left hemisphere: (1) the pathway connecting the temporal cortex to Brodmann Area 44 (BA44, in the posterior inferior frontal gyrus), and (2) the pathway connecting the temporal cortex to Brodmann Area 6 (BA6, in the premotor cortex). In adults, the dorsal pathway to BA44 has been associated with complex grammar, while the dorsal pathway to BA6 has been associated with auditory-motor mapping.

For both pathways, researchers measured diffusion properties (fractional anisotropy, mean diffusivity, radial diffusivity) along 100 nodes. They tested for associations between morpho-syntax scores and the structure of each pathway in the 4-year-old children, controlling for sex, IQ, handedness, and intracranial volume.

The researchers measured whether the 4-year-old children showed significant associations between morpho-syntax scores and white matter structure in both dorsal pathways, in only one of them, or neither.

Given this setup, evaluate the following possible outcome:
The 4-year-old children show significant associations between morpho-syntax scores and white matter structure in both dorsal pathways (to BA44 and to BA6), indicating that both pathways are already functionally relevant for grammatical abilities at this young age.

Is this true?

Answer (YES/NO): YES